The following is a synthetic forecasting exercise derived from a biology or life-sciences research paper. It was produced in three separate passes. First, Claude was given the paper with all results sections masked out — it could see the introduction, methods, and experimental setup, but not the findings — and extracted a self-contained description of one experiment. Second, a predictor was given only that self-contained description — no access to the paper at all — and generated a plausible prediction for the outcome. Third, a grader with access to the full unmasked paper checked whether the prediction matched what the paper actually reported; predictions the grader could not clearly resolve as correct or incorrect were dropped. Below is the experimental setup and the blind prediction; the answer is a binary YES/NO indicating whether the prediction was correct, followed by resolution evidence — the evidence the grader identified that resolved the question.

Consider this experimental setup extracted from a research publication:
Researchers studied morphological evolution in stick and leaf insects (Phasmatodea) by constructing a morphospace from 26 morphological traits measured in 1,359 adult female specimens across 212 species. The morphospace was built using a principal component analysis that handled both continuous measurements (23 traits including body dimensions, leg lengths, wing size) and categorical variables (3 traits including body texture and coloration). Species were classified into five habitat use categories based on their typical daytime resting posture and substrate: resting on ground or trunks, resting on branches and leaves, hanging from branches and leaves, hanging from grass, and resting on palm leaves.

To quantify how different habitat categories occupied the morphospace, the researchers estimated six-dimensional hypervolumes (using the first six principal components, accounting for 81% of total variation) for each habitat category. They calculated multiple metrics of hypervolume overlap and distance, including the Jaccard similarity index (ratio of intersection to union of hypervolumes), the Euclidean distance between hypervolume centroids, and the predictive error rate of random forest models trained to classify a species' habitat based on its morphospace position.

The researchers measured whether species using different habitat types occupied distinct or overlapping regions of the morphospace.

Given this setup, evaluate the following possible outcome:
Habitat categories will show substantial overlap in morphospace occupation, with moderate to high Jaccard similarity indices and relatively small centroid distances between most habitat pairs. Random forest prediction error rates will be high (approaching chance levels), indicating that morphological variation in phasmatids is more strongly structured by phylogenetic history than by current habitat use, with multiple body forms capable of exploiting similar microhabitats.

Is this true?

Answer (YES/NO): NO